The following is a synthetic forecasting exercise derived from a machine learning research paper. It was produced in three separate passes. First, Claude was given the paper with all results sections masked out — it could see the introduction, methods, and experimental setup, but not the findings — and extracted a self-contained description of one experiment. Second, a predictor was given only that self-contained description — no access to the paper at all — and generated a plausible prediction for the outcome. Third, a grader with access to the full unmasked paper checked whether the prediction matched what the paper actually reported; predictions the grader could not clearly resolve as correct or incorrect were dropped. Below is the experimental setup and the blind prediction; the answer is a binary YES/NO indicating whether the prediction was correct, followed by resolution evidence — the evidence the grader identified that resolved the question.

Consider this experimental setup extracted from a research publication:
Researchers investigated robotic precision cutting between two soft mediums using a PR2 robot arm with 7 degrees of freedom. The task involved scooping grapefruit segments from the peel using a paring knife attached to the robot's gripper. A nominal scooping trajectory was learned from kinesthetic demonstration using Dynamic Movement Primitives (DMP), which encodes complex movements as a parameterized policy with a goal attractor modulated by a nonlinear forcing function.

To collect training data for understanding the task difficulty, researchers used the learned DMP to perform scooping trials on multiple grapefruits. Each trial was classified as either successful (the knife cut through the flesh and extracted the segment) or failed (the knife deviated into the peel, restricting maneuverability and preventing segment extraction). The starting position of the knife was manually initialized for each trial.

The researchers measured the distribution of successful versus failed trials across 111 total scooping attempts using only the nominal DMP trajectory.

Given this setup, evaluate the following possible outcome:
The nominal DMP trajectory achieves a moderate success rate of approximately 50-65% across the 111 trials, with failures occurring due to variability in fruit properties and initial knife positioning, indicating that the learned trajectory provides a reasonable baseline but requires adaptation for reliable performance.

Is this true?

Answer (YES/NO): YES